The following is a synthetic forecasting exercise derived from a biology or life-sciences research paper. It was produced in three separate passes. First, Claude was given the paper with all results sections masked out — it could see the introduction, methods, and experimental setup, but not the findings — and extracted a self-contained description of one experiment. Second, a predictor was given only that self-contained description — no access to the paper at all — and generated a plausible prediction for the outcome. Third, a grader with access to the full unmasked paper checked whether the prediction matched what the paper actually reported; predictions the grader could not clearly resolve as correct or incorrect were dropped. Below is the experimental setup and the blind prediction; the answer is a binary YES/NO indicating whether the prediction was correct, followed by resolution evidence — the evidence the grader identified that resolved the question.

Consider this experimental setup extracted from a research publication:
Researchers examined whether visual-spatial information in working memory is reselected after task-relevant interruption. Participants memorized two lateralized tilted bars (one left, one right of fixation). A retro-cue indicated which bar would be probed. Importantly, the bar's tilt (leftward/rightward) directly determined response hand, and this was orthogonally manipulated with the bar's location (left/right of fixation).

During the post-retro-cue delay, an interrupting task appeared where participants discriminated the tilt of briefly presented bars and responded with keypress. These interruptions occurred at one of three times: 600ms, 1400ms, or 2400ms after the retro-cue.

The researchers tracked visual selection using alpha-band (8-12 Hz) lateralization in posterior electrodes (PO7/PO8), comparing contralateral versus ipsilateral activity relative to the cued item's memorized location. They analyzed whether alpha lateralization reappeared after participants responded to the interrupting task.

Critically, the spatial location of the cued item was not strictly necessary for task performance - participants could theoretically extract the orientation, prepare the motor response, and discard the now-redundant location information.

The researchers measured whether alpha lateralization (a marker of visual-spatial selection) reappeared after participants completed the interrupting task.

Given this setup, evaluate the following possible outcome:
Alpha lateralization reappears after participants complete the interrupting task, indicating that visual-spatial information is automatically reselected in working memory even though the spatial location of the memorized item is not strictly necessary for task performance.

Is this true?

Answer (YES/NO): YES